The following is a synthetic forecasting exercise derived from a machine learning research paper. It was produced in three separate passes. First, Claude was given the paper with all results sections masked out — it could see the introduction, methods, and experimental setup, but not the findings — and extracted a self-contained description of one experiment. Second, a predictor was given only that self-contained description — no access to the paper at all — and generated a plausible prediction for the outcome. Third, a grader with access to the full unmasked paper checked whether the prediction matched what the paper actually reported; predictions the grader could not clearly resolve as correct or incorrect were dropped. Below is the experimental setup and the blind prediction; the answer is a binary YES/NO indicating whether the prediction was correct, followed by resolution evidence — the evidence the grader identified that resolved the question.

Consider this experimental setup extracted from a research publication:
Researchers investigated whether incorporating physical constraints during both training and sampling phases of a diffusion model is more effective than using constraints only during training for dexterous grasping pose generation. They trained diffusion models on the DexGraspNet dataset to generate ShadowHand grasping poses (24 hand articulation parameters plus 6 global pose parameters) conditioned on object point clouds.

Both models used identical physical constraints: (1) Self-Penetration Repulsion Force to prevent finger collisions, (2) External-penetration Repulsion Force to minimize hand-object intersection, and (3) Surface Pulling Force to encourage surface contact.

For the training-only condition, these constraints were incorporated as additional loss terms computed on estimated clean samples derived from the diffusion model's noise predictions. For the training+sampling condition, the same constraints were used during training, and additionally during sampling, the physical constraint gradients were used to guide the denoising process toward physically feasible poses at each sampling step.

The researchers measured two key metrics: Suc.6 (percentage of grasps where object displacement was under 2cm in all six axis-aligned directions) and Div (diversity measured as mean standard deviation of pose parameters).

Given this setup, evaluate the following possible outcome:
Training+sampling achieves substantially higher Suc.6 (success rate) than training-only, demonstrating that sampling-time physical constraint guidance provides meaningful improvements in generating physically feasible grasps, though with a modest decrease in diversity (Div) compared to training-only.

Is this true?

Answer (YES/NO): NO